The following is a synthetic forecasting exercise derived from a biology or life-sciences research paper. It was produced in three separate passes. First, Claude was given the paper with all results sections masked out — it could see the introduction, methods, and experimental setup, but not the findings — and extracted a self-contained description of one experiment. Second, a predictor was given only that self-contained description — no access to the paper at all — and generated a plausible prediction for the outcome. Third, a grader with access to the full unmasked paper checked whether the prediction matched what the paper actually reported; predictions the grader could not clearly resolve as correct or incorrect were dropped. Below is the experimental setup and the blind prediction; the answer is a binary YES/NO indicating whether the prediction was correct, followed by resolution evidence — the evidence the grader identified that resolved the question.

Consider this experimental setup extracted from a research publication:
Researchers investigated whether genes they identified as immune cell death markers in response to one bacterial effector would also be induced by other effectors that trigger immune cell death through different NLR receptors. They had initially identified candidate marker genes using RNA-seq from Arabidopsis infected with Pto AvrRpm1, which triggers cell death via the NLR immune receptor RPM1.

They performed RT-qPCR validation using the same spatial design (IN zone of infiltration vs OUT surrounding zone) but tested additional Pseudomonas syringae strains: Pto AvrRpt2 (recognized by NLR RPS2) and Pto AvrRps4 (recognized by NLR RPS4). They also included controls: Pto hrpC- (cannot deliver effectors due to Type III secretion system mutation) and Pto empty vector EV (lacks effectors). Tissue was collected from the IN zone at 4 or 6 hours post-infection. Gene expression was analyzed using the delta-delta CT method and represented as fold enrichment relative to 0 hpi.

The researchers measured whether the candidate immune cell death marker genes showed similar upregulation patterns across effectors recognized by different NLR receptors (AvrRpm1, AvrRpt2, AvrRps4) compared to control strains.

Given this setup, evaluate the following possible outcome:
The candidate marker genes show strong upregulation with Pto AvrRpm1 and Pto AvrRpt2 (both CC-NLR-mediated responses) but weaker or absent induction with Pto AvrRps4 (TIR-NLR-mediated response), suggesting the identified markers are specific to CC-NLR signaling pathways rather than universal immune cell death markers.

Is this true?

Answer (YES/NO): NO